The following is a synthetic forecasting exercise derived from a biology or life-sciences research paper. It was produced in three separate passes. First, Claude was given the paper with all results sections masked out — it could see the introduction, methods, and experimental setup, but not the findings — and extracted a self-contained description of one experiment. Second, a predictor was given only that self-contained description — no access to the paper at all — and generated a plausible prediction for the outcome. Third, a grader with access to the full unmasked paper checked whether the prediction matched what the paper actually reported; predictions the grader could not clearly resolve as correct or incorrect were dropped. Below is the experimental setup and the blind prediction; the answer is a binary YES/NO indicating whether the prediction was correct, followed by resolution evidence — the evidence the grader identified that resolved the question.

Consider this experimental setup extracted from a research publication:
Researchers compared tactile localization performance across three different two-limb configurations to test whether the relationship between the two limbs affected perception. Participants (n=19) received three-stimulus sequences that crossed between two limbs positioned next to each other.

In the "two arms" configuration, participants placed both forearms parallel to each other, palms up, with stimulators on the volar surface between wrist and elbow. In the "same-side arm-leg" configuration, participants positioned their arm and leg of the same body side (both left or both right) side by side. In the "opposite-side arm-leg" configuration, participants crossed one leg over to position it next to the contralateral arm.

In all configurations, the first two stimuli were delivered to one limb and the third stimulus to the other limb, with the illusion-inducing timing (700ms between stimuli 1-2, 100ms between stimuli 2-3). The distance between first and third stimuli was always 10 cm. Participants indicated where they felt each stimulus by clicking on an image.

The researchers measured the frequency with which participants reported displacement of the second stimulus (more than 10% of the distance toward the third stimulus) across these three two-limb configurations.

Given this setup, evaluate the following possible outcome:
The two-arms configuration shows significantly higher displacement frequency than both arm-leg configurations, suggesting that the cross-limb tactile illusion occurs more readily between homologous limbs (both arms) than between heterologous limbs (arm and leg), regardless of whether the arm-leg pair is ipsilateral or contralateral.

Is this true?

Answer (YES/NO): NO